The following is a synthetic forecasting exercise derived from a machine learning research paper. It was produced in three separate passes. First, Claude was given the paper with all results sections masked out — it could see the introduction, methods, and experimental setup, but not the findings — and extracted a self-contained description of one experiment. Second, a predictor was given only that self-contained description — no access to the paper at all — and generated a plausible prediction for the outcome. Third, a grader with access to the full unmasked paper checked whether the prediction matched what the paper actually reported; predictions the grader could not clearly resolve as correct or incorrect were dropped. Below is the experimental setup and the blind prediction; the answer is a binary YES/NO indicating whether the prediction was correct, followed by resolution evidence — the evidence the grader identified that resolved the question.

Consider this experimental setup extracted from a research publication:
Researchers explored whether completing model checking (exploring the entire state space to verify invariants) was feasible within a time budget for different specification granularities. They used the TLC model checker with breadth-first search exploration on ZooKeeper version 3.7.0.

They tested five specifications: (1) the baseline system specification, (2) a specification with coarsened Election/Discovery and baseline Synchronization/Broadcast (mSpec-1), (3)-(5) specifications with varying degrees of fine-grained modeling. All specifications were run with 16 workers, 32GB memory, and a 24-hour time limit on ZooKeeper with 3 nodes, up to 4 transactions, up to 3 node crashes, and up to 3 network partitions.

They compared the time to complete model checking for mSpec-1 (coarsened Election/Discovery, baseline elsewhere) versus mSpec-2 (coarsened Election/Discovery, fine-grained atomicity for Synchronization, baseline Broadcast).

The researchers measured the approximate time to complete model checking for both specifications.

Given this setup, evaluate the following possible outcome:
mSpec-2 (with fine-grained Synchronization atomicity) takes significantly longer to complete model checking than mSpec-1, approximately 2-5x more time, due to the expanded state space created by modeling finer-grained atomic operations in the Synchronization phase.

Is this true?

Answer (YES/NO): NO